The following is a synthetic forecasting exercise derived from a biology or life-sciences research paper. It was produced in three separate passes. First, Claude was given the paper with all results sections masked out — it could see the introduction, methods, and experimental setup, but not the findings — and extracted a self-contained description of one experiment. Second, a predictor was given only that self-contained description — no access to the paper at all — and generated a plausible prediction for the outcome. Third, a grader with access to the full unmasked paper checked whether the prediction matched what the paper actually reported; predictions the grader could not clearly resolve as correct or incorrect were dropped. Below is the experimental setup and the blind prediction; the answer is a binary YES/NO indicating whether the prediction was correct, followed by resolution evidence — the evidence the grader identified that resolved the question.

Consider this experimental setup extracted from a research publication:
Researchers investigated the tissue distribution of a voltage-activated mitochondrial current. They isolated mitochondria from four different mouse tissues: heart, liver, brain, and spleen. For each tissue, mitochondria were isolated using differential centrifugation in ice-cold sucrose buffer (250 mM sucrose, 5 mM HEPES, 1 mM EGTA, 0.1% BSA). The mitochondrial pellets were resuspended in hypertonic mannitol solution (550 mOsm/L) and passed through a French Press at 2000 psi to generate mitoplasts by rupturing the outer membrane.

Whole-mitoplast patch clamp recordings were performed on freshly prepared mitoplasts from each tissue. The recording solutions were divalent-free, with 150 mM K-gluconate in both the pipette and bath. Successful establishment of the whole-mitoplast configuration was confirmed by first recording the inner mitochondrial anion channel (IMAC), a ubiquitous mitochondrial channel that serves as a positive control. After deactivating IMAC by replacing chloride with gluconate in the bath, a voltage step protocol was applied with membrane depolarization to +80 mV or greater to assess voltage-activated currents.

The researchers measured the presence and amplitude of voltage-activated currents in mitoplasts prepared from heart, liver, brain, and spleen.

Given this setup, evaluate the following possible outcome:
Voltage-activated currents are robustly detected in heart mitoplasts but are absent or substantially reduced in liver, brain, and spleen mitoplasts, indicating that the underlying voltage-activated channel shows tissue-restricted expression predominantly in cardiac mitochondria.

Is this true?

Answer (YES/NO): NO